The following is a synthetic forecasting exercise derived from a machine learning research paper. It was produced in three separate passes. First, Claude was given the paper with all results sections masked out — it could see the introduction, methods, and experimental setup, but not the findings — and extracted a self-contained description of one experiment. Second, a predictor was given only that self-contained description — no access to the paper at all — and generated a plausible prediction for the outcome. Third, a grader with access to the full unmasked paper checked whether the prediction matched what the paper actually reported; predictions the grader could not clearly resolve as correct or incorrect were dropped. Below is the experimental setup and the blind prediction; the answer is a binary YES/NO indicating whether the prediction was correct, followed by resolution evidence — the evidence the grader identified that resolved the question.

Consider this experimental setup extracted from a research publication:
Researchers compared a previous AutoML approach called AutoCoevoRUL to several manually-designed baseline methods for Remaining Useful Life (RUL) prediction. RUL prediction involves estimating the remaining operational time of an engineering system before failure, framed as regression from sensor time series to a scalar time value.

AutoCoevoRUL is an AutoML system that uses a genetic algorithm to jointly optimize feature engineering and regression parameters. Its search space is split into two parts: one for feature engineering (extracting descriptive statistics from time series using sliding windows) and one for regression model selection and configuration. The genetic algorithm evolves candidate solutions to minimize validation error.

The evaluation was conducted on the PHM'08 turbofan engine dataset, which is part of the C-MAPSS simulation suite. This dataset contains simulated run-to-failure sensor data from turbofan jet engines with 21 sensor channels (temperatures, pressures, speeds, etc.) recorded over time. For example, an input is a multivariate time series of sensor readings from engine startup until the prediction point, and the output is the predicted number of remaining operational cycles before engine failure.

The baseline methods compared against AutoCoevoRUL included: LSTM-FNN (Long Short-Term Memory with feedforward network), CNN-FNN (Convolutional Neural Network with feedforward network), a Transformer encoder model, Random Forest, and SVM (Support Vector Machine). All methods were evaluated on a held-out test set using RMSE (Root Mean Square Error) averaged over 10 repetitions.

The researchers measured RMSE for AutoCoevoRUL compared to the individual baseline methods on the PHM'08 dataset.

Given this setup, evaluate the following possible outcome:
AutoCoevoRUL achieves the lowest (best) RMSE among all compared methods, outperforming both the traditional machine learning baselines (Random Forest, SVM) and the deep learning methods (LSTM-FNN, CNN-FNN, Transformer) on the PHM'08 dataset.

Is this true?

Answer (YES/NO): NO